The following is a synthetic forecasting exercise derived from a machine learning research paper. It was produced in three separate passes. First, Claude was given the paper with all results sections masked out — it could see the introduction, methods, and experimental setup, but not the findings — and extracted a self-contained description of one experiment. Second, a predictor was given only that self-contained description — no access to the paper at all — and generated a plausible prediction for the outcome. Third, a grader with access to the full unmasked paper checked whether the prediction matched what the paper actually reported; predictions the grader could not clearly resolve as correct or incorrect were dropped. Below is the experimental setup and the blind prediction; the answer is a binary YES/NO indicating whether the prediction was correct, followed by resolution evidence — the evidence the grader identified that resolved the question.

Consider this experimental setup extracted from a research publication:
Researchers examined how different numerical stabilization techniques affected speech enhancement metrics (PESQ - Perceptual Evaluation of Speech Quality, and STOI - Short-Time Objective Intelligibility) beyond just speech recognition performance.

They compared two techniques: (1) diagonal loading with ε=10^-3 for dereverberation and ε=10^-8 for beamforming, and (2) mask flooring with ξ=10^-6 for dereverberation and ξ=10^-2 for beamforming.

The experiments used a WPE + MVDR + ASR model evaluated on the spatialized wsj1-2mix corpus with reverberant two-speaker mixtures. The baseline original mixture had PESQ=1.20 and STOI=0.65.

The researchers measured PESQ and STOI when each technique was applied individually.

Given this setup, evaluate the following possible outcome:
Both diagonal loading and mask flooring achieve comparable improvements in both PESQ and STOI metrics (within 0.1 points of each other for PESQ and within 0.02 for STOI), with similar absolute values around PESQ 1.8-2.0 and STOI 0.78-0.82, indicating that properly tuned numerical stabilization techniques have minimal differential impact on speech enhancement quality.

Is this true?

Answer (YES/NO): NO